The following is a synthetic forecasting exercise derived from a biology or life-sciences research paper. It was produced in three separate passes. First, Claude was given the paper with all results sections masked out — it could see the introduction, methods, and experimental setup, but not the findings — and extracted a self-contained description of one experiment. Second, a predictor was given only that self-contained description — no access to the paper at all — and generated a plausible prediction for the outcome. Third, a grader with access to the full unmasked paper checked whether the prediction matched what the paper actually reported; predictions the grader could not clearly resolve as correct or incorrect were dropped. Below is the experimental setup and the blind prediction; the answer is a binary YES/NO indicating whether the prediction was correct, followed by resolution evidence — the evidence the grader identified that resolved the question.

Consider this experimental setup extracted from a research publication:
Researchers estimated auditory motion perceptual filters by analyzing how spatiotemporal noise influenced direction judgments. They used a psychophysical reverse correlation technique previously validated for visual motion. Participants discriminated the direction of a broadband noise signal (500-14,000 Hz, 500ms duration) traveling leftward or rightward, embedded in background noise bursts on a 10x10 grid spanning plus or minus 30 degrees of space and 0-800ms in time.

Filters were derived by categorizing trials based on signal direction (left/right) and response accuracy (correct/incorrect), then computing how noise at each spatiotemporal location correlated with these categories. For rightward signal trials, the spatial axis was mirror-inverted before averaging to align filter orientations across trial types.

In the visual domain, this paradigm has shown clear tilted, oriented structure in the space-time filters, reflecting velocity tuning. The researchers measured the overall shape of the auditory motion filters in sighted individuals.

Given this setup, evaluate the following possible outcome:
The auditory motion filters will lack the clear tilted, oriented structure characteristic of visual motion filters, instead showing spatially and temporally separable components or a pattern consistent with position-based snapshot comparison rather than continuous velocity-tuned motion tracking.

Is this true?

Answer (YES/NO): YES